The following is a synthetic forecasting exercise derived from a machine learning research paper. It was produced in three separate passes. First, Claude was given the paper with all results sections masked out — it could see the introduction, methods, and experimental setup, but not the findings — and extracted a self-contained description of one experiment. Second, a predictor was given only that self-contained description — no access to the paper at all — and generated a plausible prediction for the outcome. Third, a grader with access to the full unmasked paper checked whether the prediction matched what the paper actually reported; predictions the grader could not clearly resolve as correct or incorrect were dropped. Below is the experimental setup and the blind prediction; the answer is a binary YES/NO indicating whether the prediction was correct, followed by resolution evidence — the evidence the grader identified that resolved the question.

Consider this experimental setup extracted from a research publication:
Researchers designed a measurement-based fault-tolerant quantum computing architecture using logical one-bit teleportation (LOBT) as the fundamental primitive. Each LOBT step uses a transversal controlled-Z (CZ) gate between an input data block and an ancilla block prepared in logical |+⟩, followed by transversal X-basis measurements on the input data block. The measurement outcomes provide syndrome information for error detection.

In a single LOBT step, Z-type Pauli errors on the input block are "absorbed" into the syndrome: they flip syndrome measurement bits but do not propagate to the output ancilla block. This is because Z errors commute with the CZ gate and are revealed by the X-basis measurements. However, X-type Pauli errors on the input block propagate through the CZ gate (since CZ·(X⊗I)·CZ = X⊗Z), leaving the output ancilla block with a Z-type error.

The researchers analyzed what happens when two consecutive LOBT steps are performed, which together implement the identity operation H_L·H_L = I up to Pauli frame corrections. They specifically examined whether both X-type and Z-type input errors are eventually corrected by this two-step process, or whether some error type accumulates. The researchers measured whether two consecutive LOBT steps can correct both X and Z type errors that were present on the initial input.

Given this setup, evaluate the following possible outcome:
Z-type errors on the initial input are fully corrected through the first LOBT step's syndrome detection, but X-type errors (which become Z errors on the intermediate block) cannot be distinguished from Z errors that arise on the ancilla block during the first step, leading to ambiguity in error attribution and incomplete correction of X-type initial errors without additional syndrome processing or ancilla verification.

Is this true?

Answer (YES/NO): NO